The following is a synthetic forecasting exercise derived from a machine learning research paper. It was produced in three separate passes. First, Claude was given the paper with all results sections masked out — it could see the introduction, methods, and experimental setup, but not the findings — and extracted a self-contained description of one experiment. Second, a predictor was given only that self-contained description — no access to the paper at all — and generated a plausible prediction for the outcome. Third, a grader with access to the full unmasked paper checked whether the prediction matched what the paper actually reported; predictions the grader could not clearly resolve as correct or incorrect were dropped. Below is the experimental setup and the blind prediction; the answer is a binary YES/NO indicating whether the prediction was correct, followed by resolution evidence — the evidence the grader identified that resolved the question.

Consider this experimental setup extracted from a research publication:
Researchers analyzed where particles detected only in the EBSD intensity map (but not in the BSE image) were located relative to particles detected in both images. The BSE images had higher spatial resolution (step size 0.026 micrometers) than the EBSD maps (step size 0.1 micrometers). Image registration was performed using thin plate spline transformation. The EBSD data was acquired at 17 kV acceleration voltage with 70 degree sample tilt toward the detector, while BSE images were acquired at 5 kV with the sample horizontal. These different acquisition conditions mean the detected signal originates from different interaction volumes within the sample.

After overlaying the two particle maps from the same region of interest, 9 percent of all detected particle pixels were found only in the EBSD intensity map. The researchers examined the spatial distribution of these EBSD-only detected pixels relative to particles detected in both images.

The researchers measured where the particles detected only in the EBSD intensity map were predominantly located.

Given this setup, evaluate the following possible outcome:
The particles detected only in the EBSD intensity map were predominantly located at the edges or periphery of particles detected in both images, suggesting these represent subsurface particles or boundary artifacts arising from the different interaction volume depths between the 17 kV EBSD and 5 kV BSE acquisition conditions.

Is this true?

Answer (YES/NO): YES